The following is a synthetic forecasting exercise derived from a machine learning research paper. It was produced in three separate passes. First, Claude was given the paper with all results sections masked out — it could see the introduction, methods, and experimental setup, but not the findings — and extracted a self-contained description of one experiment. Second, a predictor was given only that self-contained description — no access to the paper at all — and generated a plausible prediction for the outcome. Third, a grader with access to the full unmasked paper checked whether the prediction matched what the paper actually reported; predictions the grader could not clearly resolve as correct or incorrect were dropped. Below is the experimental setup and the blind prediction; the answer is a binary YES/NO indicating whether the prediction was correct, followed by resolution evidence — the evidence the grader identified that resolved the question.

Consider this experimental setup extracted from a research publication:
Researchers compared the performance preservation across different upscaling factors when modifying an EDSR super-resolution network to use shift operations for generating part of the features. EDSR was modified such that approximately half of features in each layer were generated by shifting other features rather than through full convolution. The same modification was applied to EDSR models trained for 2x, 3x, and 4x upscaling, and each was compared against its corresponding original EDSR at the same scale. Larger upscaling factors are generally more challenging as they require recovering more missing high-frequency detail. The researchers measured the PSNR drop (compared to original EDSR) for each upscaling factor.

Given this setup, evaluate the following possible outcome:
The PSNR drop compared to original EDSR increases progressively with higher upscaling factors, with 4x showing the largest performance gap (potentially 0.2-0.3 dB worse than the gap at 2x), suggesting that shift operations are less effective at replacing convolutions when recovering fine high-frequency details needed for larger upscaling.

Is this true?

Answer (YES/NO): NO